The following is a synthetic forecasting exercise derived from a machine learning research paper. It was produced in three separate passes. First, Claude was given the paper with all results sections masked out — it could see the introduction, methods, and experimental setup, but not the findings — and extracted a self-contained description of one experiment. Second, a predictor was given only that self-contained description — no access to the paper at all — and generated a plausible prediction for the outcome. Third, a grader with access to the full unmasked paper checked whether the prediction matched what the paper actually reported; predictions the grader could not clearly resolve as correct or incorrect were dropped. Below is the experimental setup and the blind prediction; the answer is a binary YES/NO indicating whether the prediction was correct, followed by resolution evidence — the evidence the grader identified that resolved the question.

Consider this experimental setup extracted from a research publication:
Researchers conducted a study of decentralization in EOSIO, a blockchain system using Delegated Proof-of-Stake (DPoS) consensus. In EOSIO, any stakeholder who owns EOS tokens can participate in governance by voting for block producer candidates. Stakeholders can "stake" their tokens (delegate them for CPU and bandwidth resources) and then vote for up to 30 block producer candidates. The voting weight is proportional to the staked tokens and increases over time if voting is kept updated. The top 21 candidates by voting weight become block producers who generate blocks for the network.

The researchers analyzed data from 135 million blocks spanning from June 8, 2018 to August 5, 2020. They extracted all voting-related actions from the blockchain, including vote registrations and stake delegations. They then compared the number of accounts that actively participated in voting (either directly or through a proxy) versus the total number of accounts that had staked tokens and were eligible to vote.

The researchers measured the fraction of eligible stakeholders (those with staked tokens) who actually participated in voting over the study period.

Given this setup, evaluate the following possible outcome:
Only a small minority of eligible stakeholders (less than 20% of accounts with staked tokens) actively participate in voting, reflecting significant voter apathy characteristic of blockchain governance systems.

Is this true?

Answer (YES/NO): YES